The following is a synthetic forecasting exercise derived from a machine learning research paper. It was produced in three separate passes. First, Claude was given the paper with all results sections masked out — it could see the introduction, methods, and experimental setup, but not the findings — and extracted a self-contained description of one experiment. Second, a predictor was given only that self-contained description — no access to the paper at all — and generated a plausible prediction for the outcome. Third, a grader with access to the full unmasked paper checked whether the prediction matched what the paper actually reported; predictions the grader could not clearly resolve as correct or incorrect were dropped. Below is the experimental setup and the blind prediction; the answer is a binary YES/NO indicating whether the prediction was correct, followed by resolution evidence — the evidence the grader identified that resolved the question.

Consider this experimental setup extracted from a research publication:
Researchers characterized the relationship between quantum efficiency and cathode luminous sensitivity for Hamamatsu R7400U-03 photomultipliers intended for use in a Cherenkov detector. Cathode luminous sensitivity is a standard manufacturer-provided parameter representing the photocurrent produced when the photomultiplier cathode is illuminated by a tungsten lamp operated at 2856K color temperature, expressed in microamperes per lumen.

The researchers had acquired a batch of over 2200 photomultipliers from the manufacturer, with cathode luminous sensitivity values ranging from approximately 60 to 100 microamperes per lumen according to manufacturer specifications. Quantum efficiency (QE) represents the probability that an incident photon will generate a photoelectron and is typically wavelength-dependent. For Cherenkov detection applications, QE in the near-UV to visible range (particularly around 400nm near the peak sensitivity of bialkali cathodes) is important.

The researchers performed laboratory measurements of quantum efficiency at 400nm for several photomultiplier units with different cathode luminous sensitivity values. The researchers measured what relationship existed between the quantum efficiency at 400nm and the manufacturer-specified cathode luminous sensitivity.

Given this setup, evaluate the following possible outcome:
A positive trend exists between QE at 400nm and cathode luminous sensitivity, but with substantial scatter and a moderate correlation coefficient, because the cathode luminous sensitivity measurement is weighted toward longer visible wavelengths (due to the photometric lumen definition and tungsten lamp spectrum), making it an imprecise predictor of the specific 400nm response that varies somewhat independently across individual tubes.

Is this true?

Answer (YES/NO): NO